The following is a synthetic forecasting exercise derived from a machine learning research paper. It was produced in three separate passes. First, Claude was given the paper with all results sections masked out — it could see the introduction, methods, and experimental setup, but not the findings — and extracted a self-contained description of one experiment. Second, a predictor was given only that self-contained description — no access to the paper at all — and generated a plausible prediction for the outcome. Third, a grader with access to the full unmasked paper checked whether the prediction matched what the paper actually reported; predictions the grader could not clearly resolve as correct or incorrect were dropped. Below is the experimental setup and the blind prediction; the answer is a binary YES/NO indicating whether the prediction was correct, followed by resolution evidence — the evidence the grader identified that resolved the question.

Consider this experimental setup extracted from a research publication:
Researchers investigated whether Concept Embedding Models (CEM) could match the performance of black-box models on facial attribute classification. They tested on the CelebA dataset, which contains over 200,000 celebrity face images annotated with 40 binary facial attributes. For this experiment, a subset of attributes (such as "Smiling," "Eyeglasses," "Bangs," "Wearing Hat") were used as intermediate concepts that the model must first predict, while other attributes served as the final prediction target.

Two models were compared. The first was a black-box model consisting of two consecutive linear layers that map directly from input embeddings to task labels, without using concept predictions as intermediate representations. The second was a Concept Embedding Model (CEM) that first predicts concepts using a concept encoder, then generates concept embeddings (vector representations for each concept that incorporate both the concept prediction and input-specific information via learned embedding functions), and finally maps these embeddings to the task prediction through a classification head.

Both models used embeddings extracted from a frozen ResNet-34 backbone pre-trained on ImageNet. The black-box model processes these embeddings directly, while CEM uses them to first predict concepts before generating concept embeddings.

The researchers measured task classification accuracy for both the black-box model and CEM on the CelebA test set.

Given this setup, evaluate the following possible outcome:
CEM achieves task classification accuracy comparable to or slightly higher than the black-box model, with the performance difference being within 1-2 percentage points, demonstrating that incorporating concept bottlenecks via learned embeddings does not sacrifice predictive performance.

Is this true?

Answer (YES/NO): NO